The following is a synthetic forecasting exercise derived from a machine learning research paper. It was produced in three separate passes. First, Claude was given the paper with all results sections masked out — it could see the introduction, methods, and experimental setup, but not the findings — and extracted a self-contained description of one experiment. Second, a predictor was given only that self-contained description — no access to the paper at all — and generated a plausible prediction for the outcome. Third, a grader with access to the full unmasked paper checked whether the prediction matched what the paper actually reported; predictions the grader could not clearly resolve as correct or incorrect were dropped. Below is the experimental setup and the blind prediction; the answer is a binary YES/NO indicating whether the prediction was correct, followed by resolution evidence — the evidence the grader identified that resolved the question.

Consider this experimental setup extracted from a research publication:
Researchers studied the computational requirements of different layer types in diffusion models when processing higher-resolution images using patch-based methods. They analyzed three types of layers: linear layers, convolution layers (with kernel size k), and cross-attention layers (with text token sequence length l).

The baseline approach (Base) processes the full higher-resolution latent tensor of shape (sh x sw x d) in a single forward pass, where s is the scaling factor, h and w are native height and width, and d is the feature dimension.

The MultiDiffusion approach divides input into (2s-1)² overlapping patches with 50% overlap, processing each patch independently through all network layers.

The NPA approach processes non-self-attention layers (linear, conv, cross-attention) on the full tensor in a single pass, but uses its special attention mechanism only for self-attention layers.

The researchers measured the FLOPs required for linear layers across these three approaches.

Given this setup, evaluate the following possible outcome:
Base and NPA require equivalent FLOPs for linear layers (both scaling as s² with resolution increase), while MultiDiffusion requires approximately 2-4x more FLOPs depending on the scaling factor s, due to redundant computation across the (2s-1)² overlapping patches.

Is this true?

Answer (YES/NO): YES